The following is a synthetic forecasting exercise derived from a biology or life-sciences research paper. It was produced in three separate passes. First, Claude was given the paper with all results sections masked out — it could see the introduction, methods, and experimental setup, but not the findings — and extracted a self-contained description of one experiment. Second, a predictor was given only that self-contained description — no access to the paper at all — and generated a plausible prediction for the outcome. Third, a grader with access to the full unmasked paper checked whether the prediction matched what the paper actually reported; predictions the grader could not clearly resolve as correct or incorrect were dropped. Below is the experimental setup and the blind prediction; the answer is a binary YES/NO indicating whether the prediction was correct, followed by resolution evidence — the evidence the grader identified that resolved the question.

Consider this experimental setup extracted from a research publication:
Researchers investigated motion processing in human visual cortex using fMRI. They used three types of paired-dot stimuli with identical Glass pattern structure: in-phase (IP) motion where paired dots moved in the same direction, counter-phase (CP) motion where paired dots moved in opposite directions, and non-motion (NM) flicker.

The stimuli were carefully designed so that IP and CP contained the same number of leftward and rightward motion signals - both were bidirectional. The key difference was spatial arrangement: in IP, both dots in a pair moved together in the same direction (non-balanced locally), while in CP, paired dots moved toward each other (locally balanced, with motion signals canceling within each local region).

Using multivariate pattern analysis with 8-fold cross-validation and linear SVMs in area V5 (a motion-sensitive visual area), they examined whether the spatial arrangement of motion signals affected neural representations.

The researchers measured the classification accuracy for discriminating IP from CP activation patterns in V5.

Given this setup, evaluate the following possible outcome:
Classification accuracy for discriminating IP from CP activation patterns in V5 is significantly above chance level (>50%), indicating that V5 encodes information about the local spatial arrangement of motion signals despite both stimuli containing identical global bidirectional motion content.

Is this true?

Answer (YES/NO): YES